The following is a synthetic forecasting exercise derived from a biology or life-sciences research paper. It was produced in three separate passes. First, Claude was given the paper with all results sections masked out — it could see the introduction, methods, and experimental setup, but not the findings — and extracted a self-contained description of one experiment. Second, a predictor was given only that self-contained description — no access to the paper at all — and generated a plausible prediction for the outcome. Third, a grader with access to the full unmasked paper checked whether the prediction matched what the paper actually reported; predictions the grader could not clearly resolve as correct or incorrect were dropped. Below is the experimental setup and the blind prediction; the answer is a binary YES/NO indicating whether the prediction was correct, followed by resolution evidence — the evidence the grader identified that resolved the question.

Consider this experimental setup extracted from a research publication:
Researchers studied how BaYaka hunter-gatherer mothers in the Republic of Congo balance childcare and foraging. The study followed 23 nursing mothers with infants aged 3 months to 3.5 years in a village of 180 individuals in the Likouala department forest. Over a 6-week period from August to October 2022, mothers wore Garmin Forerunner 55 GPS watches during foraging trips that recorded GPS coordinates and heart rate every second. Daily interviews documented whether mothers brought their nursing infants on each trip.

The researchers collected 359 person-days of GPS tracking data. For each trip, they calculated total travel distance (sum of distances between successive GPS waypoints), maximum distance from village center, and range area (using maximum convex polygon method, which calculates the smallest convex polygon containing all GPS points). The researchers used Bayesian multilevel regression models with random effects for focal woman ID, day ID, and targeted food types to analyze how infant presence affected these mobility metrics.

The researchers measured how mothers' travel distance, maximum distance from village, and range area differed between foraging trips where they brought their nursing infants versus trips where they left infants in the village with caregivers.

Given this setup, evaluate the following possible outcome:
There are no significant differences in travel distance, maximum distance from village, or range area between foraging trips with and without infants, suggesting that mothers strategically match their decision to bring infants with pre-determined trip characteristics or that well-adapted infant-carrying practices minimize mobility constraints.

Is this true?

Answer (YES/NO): YES